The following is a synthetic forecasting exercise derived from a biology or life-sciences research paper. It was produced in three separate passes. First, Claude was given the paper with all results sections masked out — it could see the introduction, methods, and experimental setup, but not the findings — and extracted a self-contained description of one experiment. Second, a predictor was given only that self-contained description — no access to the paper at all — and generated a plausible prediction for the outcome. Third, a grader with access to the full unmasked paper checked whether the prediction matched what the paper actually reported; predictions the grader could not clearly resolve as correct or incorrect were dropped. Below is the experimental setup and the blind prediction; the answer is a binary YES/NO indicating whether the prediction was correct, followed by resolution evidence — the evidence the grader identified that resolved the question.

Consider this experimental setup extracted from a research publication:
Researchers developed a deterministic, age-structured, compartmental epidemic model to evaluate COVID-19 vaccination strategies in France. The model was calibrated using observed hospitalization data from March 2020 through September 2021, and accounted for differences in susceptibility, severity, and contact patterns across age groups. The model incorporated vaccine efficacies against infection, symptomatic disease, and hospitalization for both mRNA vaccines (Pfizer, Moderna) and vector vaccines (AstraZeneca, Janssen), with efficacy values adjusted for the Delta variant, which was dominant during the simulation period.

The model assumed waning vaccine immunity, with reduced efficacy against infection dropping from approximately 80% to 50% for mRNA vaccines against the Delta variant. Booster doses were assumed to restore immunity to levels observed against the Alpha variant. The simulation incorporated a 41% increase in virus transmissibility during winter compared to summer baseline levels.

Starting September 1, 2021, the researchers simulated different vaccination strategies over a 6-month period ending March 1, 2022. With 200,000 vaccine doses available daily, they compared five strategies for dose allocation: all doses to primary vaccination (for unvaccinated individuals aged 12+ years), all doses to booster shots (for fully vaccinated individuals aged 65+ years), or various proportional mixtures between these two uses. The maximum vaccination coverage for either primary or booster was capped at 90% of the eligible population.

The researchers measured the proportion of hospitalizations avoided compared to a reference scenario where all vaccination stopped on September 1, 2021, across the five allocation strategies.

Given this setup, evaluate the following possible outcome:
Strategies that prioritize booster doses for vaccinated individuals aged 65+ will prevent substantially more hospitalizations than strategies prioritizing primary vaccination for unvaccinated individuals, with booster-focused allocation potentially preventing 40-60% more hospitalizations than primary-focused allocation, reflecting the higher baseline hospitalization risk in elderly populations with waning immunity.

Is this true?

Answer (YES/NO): NO